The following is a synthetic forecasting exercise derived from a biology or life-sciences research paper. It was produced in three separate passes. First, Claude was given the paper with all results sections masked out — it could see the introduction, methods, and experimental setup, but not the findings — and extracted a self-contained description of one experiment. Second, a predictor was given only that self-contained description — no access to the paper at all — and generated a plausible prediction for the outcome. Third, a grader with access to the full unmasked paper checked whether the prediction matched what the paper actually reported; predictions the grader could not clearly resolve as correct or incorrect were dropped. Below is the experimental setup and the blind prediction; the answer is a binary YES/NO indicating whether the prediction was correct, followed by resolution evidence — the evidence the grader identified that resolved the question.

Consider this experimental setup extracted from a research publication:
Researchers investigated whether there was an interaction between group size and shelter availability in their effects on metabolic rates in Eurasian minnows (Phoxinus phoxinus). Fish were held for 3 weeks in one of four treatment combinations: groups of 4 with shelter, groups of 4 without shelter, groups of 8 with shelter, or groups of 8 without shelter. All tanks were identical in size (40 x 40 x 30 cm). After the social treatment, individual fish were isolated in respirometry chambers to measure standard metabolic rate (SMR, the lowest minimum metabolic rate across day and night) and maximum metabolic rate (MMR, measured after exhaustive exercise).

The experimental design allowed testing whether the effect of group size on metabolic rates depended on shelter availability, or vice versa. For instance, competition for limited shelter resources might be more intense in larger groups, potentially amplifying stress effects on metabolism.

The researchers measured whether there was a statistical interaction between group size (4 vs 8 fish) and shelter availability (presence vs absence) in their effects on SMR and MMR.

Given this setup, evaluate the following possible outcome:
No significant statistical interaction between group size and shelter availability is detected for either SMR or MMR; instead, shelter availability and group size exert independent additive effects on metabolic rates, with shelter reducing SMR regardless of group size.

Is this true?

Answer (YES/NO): NO